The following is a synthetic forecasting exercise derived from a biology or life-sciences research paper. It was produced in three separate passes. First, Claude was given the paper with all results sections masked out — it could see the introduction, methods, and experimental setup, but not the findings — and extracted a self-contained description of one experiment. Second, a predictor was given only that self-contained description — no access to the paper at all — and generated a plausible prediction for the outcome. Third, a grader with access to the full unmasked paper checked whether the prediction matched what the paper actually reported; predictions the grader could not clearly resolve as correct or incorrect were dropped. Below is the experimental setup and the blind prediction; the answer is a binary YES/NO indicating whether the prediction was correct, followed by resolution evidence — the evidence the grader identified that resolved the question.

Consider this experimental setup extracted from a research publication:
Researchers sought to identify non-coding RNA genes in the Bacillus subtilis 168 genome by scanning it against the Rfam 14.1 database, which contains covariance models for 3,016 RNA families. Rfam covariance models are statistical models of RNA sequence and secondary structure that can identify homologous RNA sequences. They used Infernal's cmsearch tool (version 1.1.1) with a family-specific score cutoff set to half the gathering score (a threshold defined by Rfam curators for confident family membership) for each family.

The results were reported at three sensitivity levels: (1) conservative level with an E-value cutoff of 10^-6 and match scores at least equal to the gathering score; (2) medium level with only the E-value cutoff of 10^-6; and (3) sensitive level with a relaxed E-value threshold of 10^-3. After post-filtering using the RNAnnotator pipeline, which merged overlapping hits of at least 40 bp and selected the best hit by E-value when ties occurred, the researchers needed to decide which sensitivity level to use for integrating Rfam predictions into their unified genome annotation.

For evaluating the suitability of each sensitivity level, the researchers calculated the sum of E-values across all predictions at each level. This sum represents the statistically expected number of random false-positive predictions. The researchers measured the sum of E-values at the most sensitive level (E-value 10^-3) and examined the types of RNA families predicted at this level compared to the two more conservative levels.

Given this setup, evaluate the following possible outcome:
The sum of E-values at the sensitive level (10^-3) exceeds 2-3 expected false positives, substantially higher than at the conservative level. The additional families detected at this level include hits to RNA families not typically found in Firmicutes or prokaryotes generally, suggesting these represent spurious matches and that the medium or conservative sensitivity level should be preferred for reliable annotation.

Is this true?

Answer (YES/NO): NO